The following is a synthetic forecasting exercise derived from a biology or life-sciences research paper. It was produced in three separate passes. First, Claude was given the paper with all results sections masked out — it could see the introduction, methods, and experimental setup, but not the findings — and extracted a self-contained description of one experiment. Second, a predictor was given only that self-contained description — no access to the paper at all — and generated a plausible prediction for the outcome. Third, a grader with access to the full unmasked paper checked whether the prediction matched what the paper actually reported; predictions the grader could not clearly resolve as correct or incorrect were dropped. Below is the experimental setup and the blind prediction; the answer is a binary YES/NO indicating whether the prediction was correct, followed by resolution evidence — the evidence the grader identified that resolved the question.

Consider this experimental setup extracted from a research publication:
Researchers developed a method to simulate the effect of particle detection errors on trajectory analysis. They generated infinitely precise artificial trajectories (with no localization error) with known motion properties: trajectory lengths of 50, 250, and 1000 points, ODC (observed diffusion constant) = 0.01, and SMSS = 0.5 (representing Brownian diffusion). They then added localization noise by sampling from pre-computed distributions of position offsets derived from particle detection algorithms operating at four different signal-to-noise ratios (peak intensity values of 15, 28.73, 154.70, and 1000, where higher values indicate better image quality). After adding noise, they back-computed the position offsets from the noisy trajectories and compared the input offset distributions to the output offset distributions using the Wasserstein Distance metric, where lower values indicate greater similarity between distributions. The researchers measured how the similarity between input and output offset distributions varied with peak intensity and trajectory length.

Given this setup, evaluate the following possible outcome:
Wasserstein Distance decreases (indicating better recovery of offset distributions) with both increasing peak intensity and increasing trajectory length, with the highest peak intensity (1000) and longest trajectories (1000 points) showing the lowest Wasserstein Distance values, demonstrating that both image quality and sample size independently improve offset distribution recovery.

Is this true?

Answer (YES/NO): YES